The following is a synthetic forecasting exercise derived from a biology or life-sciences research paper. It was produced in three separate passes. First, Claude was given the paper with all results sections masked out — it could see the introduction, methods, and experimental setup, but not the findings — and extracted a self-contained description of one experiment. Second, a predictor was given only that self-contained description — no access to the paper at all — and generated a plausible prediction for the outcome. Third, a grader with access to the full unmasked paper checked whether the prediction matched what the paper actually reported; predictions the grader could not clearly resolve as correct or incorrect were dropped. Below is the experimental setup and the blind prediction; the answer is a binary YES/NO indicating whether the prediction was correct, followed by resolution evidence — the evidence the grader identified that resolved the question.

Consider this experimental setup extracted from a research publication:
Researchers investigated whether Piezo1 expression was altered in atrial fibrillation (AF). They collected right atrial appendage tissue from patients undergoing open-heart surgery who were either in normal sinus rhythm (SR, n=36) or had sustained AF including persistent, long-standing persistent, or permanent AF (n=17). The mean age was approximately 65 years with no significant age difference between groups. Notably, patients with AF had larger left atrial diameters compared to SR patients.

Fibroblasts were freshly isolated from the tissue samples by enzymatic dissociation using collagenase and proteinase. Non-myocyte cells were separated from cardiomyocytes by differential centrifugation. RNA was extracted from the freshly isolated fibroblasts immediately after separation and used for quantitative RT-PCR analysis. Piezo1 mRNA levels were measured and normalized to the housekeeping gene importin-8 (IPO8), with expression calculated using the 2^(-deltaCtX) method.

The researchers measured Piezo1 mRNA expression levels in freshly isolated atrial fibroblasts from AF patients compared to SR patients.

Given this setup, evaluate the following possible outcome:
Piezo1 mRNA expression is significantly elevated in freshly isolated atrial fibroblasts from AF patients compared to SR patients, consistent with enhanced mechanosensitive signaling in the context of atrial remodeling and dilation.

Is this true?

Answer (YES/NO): YES